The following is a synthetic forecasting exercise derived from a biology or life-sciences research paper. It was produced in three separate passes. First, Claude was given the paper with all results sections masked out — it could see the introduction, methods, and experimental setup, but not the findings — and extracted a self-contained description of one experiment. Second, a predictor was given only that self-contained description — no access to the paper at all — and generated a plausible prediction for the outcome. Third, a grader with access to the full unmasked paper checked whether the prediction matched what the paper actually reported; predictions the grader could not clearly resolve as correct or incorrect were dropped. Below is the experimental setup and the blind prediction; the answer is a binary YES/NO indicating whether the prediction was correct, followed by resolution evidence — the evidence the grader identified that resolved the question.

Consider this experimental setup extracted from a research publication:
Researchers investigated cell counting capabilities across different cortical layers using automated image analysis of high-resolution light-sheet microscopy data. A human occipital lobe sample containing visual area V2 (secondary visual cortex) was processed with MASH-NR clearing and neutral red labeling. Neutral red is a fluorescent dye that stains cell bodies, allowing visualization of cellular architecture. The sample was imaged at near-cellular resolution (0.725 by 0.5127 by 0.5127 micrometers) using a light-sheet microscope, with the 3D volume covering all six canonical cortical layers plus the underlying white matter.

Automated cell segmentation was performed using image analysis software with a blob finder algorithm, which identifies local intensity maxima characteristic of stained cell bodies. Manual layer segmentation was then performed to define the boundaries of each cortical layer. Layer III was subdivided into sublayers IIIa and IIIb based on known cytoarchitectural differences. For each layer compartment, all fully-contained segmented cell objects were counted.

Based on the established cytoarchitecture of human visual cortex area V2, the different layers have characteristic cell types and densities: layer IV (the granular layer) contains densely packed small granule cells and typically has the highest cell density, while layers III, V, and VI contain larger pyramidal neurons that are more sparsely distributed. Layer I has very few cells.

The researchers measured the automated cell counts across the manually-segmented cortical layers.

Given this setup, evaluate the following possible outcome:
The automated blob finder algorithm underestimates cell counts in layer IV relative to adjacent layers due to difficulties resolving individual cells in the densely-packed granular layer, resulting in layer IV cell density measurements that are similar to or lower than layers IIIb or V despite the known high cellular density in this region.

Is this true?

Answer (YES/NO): NO